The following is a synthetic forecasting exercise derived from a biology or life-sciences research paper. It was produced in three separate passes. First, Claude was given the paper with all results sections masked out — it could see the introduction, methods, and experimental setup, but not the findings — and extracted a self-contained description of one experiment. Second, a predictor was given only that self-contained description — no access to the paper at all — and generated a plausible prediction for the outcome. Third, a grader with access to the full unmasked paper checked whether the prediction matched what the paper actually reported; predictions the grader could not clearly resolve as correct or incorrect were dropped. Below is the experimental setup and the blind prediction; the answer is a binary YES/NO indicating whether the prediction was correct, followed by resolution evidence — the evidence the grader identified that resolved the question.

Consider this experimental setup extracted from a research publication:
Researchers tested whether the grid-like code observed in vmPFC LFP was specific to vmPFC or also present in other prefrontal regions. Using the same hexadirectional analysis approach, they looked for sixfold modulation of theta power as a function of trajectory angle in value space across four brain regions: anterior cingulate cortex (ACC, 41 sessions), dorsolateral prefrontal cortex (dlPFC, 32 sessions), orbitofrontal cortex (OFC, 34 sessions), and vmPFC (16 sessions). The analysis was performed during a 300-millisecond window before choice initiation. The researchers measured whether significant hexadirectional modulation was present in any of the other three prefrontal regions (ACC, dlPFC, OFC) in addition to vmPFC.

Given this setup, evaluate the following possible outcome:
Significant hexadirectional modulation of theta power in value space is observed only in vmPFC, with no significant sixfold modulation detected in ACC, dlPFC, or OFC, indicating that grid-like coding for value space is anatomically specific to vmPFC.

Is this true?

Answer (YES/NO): YES